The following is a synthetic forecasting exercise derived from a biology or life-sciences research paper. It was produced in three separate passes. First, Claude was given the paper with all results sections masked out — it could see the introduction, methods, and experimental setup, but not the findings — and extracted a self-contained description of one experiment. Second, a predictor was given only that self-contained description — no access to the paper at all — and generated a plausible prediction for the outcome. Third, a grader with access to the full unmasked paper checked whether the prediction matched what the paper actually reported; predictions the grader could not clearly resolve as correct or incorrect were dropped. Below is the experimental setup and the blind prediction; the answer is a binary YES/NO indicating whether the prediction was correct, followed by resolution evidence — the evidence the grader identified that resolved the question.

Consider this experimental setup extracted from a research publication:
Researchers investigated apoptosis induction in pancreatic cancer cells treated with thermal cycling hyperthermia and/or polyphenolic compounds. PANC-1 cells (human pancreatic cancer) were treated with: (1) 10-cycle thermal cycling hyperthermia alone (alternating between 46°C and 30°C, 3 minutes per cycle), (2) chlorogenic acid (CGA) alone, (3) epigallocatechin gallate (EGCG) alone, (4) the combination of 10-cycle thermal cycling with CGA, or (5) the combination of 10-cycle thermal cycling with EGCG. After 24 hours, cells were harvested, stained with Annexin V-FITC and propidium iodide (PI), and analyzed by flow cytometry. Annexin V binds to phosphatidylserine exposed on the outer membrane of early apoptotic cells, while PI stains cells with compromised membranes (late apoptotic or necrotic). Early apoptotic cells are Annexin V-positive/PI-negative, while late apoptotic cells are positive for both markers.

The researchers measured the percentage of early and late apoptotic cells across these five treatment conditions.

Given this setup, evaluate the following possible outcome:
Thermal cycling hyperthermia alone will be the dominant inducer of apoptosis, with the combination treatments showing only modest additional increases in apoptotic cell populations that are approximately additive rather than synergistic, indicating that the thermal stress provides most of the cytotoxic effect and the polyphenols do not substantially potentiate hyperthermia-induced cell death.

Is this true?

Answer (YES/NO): NO